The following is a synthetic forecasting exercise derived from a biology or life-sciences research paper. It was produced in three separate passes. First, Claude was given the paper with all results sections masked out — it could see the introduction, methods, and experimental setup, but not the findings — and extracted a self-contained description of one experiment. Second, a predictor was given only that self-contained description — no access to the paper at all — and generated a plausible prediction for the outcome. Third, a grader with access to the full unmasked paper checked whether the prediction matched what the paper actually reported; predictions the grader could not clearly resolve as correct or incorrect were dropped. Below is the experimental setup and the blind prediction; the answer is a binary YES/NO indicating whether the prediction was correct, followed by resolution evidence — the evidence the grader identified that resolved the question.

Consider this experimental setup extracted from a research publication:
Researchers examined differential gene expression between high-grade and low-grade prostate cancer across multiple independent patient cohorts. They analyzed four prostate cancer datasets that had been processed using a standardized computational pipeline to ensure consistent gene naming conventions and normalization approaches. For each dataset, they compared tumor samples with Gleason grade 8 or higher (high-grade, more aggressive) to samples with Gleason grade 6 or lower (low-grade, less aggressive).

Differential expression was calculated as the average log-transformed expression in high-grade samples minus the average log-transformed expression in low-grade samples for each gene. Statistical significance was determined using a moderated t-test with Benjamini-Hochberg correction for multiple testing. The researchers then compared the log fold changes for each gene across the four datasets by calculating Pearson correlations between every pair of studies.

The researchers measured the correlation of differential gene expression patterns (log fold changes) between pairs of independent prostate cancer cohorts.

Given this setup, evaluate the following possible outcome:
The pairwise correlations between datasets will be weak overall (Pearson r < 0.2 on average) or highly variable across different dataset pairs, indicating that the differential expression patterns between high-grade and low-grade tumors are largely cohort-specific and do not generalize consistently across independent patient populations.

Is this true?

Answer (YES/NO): NO